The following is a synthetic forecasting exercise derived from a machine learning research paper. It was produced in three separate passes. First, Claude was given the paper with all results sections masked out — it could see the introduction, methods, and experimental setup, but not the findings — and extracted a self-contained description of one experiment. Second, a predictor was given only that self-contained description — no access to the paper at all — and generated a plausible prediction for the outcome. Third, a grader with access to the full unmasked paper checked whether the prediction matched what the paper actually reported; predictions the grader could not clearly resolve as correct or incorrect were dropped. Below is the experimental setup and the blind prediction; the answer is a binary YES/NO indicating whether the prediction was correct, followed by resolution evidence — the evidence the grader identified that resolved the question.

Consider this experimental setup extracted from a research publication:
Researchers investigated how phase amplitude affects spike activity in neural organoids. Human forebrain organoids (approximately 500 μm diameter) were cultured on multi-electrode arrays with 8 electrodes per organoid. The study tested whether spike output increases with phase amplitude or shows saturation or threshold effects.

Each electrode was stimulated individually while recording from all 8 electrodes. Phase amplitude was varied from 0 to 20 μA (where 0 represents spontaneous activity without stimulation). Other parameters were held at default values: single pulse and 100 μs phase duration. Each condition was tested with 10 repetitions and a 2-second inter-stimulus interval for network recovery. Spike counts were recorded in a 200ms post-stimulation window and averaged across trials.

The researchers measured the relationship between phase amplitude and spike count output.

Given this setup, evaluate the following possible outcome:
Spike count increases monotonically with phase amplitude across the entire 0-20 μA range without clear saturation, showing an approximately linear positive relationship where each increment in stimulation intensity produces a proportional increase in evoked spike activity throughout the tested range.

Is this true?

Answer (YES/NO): NO